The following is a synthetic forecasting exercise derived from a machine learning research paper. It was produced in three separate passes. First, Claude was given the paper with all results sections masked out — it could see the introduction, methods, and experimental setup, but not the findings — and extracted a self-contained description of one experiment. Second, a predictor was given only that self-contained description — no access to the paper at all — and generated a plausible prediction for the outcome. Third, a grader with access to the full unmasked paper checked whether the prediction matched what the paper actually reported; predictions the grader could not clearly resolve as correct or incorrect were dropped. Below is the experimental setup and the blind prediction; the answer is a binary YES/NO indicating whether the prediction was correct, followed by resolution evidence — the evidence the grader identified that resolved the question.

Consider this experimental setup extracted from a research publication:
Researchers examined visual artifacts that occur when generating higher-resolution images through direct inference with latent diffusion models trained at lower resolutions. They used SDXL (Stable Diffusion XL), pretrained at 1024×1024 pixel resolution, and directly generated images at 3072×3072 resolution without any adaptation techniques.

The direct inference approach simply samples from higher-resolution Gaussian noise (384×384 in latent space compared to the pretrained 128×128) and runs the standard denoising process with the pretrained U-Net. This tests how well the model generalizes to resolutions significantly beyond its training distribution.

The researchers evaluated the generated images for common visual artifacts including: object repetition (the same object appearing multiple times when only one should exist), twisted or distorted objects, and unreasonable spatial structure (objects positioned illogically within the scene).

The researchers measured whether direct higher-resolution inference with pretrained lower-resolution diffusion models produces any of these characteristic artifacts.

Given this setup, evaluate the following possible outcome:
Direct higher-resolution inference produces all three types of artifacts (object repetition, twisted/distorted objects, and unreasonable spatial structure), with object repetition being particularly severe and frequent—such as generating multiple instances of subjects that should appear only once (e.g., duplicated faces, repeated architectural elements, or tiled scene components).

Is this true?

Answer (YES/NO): YES